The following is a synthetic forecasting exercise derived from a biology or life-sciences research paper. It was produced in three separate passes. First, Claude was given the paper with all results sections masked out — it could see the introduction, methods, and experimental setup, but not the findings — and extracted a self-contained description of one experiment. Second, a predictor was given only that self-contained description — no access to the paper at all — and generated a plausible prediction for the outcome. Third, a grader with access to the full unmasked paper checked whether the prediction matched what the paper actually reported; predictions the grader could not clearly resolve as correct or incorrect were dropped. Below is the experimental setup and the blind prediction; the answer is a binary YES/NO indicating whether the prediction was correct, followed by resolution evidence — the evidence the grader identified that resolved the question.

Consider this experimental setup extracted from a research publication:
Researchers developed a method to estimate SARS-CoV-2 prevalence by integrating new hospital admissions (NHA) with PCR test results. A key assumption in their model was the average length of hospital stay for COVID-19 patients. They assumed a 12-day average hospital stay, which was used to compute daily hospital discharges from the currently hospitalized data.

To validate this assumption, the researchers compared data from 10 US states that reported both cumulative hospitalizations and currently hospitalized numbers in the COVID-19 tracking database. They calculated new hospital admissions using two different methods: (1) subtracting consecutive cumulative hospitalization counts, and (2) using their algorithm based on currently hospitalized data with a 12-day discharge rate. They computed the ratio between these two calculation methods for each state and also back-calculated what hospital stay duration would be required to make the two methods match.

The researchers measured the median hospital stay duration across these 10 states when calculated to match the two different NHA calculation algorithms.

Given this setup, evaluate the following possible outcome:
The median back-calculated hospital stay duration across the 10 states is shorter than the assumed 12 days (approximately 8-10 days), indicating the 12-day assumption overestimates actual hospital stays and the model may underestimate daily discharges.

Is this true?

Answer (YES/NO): NO